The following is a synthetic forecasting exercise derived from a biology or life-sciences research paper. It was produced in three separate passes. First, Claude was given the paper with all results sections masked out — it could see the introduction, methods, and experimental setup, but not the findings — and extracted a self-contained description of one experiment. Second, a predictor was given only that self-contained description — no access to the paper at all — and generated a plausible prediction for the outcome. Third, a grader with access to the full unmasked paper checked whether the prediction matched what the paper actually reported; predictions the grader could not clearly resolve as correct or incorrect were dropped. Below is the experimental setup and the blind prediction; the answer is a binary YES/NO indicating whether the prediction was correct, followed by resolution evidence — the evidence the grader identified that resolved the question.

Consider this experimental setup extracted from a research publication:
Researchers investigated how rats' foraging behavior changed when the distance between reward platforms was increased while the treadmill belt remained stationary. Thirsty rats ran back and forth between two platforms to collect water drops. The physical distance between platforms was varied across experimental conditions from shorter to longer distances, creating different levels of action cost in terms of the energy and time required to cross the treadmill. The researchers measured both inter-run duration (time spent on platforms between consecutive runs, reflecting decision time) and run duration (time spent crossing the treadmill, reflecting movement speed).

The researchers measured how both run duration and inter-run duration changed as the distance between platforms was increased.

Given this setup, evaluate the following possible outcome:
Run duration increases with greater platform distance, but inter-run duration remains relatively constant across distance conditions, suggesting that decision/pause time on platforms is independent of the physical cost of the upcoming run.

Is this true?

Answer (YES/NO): YES